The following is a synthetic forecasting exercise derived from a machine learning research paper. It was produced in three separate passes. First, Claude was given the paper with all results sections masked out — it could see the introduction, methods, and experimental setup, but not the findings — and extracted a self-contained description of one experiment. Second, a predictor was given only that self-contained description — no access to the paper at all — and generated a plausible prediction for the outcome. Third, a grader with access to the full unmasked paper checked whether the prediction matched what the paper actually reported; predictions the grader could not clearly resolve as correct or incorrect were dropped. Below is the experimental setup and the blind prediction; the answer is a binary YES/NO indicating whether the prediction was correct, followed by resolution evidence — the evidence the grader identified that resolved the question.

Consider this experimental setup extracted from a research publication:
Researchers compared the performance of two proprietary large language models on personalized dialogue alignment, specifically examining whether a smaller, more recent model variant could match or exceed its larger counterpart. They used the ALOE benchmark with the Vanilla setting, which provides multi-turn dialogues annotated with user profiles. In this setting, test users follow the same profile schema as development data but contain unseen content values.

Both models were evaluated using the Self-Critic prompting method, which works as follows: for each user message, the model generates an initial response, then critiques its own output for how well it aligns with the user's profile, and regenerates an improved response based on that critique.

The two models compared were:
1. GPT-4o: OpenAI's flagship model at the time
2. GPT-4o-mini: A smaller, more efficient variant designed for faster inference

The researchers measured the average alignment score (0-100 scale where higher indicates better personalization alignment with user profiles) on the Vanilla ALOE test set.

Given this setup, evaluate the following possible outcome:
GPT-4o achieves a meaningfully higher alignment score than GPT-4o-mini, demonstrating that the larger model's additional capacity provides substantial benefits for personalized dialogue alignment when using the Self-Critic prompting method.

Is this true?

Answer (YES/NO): NO